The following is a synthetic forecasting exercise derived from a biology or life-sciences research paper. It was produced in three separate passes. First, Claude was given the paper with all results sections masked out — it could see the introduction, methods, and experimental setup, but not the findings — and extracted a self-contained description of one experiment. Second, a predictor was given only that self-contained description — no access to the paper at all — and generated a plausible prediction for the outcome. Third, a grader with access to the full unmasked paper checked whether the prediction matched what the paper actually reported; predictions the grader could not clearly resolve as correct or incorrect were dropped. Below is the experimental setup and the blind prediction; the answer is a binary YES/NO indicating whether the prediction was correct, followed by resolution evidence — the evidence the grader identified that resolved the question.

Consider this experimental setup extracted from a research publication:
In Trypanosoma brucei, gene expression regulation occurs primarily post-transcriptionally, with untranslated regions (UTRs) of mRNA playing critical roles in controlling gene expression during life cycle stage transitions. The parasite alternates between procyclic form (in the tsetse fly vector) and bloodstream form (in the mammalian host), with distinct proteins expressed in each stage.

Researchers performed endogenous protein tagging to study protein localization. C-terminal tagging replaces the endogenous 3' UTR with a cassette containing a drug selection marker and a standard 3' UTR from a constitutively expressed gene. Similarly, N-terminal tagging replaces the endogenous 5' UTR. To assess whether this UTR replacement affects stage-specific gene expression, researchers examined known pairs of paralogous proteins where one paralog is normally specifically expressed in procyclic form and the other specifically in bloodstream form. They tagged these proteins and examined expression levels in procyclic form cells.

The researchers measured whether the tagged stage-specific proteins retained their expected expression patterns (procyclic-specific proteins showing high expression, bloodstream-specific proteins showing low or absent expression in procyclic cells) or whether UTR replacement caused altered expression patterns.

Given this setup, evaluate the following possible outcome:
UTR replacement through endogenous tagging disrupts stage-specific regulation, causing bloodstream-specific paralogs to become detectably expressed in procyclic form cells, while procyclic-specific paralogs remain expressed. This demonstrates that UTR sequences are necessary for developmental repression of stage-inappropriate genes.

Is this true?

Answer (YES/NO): NO